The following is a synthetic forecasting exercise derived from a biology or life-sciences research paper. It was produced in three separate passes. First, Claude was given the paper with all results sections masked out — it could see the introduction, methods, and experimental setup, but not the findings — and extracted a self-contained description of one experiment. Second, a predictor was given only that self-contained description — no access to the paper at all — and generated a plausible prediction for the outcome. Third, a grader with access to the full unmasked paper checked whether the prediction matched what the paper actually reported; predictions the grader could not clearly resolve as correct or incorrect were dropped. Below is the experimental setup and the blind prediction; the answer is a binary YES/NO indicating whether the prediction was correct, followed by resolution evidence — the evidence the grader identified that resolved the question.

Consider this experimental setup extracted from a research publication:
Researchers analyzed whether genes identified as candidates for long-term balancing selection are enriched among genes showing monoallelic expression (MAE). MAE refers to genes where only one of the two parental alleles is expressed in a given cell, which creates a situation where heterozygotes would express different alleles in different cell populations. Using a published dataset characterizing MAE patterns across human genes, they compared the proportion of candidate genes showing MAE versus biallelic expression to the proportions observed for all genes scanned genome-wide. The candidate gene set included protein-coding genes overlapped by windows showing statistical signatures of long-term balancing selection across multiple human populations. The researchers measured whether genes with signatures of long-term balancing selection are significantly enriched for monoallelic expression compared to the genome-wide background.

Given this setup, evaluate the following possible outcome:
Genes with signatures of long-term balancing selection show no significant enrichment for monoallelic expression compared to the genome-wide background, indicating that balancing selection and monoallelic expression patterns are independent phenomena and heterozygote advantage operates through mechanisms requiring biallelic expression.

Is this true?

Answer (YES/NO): NO